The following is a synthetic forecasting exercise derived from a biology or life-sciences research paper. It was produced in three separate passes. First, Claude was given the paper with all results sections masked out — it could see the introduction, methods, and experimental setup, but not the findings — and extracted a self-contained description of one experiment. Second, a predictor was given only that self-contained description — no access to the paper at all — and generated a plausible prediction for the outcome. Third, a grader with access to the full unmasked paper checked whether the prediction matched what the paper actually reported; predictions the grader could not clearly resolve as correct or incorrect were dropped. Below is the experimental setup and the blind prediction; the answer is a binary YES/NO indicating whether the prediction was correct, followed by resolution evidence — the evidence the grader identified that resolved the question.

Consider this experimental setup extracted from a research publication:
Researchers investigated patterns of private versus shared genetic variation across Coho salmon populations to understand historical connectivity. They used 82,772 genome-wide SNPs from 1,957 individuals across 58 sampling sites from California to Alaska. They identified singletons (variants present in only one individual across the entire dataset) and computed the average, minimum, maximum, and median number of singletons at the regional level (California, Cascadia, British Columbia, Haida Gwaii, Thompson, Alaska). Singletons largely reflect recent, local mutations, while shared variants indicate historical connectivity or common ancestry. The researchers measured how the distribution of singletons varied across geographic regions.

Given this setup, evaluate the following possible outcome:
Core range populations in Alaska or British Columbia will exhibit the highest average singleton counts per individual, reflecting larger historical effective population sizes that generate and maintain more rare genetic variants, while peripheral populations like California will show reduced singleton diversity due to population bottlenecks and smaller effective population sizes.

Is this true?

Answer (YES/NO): NO